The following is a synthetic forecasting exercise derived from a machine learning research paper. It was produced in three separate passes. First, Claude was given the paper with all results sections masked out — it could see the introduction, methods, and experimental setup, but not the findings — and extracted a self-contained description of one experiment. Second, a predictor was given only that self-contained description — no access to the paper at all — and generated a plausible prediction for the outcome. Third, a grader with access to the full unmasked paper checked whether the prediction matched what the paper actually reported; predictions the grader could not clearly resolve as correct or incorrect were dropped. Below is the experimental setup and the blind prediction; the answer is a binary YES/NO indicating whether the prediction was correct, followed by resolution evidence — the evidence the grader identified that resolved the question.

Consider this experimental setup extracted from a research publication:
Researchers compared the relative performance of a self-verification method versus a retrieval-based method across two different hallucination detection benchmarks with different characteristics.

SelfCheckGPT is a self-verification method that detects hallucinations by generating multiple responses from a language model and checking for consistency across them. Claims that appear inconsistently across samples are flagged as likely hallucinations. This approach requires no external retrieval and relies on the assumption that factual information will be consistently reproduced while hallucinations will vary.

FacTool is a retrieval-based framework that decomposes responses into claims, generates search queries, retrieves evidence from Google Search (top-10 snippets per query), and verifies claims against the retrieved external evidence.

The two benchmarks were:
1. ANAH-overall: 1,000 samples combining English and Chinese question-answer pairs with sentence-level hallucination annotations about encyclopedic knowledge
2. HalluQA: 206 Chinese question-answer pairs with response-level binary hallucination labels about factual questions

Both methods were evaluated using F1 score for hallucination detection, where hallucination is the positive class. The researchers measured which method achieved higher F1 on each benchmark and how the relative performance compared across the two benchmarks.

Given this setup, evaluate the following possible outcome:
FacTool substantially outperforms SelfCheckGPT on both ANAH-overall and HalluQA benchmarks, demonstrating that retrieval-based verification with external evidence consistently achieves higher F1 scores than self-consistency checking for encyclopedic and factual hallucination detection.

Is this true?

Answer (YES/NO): NO